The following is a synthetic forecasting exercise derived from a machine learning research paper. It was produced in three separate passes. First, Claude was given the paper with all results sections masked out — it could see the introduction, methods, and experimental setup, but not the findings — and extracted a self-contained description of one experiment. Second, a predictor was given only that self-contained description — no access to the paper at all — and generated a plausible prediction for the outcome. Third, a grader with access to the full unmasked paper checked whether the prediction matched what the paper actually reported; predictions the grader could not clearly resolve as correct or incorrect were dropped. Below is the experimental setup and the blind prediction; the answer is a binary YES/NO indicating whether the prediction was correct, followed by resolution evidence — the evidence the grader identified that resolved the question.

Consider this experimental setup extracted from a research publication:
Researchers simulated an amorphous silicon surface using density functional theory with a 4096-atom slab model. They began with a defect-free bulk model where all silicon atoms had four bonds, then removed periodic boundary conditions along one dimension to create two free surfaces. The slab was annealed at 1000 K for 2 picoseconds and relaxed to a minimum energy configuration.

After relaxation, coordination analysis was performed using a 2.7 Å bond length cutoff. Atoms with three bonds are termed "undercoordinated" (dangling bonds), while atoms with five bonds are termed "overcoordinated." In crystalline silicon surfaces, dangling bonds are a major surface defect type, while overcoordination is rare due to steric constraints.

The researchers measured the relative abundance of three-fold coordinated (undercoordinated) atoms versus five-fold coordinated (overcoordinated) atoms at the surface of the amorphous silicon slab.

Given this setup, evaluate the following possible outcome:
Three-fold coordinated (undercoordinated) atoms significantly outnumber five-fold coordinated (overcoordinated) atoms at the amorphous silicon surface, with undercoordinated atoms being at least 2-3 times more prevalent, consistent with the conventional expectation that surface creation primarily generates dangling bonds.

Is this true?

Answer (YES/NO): YES